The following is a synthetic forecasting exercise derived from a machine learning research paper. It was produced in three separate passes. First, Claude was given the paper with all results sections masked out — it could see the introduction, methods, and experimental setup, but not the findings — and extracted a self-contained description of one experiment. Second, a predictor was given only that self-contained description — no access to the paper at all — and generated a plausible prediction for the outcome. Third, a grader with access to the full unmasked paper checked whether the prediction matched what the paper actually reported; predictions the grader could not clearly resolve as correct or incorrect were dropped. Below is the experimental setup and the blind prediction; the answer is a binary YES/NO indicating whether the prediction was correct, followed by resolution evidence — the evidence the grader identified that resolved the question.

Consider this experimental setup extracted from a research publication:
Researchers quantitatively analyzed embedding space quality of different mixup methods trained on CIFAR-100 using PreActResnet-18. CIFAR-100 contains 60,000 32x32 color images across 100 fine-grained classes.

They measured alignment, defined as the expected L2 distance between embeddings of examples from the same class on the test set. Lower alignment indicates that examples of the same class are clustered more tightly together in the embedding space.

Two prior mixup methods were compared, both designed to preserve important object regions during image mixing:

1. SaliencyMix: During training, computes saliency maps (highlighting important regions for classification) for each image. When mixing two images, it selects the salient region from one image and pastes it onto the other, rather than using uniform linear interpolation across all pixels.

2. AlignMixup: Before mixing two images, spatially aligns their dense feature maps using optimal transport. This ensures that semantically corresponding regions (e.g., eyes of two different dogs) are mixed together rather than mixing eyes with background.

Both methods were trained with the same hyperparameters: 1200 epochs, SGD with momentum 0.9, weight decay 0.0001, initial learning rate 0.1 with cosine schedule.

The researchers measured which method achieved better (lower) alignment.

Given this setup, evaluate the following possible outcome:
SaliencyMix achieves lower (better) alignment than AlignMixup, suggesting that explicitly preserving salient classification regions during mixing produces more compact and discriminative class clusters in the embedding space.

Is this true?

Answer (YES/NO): NO